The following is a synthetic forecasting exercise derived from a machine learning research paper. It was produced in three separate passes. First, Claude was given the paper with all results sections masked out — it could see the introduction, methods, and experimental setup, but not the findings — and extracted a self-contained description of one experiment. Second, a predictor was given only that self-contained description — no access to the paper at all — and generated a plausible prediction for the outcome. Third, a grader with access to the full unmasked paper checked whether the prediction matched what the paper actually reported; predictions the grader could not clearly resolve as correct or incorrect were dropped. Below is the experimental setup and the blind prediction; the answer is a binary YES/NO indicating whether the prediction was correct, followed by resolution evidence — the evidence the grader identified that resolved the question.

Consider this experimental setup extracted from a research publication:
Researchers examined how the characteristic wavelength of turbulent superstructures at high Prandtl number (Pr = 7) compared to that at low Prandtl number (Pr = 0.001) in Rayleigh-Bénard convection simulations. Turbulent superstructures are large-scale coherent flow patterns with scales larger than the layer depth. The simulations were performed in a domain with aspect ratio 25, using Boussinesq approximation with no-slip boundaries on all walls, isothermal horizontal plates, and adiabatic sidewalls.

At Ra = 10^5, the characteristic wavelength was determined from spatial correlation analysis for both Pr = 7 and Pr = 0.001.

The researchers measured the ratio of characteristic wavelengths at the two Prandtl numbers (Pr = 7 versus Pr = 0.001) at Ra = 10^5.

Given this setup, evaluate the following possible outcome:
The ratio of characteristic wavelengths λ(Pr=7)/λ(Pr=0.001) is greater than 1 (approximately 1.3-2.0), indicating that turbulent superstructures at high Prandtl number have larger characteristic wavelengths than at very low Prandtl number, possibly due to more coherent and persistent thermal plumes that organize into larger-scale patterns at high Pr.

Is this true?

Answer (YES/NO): YES